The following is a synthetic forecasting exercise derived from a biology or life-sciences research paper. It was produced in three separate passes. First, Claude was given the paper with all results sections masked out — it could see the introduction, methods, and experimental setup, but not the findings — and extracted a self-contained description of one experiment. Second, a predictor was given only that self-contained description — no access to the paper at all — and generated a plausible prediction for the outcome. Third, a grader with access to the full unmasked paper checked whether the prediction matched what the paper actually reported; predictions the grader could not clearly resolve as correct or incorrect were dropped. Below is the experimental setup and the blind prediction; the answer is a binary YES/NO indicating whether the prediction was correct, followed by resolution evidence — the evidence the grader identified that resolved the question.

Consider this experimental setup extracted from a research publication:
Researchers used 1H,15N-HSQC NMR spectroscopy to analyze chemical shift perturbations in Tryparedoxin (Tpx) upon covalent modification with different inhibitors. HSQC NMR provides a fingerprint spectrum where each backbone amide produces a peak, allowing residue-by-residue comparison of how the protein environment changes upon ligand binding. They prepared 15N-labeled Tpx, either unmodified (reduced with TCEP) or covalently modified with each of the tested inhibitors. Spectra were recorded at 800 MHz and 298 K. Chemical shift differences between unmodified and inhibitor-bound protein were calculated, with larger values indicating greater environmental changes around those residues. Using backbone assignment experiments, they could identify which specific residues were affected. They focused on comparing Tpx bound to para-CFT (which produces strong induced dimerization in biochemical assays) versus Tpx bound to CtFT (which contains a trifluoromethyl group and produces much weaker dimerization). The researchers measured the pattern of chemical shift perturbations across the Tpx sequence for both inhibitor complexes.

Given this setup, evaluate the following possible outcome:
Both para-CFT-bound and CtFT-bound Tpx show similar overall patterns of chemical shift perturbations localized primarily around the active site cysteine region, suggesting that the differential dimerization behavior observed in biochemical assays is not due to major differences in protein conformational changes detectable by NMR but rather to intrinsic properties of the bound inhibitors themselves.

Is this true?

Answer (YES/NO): NO